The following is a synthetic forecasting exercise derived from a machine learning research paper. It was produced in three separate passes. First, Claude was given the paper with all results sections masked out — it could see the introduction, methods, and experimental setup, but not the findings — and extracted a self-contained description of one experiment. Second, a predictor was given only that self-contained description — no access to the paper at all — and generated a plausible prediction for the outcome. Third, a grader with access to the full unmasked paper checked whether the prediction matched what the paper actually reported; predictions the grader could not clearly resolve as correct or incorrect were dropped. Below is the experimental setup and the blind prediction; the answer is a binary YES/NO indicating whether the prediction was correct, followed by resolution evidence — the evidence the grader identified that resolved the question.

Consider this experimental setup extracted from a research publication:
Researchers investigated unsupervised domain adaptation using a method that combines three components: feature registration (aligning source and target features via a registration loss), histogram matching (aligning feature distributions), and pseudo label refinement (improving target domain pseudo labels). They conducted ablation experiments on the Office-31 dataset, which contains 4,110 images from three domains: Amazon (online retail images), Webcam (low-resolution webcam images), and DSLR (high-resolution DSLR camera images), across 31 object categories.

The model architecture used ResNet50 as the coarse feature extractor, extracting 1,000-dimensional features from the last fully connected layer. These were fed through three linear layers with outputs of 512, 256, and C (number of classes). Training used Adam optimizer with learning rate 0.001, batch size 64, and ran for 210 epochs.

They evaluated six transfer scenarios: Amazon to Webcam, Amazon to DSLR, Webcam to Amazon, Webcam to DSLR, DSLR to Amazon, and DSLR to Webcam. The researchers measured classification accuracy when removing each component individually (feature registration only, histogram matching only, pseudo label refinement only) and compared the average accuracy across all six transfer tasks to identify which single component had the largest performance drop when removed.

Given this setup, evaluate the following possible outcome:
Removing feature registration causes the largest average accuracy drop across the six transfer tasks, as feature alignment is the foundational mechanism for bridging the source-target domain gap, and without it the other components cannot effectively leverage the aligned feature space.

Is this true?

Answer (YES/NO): YES